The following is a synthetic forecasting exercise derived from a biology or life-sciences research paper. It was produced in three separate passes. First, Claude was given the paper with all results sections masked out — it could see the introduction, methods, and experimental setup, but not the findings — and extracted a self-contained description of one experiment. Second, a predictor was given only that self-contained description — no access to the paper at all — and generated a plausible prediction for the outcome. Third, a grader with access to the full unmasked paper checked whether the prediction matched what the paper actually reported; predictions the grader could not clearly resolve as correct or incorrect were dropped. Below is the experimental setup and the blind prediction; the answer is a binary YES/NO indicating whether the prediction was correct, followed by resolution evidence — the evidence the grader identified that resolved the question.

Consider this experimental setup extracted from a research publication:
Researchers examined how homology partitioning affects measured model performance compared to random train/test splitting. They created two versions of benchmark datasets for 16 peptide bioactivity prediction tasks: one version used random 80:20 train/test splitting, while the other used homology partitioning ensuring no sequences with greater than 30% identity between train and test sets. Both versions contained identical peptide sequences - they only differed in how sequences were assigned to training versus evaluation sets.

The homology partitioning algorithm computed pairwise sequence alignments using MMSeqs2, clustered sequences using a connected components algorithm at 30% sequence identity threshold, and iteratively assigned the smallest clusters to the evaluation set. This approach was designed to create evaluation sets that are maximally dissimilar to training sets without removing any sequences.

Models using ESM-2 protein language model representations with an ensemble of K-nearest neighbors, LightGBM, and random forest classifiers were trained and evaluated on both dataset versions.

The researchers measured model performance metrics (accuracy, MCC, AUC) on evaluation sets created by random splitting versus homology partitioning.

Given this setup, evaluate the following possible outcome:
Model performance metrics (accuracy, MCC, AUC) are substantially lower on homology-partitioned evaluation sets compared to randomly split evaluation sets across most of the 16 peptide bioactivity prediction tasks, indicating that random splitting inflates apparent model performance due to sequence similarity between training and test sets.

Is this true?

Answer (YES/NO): YES